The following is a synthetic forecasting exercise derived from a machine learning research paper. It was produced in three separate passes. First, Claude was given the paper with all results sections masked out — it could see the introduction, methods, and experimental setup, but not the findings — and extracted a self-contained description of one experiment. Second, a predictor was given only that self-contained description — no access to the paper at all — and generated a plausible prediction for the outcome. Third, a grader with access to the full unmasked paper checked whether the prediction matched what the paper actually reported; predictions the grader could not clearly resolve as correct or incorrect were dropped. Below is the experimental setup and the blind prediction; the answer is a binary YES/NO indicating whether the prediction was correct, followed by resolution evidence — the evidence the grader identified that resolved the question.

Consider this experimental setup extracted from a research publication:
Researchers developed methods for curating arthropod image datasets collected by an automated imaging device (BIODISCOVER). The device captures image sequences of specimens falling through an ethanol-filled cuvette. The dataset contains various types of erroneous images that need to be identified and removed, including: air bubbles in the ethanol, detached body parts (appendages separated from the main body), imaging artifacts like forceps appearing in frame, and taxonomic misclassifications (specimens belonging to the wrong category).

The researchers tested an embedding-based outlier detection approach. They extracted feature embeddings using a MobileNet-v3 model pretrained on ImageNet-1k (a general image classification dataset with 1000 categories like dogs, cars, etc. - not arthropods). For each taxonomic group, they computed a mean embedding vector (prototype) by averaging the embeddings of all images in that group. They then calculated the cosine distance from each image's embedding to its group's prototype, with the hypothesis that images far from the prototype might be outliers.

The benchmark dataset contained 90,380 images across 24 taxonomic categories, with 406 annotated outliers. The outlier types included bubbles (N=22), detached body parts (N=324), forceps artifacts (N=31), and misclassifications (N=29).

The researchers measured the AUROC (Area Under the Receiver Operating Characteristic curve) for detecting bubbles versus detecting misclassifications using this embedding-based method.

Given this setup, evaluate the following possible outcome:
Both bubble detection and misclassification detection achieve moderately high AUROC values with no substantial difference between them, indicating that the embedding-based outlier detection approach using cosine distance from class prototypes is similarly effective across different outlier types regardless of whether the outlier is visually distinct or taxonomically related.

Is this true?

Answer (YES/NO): NO